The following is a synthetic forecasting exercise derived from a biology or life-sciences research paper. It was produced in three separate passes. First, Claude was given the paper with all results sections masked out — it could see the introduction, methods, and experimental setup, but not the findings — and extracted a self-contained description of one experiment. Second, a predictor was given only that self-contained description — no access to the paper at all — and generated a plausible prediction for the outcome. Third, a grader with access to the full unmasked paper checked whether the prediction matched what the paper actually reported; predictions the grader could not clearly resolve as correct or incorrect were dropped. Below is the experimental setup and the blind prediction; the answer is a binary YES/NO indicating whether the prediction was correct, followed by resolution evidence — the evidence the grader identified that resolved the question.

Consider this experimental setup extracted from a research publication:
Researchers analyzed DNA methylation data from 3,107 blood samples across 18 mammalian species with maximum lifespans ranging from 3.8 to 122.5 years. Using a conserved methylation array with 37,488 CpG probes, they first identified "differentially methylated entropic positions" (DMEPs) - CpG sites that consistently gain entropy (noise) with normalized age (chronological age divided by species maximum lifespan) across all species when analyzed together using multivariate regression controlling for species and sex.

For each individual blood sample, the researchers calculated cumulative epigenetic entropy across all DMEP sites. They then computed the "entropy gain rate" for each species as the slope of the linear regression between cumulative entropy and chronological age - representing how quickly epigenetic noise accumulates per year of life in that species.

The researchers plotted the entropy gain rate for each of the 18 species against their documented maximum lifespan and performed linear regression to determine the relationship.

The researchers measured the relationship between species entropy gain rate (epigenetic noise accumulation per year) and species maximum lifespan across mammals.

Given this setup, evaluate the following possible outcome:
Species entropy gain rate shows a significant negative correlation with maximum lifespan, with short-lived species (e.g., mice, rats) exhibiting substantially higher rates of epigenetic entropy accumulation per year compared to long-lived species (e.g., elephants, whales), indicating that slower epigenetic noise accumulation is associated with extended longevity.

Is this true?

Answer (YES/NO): YES